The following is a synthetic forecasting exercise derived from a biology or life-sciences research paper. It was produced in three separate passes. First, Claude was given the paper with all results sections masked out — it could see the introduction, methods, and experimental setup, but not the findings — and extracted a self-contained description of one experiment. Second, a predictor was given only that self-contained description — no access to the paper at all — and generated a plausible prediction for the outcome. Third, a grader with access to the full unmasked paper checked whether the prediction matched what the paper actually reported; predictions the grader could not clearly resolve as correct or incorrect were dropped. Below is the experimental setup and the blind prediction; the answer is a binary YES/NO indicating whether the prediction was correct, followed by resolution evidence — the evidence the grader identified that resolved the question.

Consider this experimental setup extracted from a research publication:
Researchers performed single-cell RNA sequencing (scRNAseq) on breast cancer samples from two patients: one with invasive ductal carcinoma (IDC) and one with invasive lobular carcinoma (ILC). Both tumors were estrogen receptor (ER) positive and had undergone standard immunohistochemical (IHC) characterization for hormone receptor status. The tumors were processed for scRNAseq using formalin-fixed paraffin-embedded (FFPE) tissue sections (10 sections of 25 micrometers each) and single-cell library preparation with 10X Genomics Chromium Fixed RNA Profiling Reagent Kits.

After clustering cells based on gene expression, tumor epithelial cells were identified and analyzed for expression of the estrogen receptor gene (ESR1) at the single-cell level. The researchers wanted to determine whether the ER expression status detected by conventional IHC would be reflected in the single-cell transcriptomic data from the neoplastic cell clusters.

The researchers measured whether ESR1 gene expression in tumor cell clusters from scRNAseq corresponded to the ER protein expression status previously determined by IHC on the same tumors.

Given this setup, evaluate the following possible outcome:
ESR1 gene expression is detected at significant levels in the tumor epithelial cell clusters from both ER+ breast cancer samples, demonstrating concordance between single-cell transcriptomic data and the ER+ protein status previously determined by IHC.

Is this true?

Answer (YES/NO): YES